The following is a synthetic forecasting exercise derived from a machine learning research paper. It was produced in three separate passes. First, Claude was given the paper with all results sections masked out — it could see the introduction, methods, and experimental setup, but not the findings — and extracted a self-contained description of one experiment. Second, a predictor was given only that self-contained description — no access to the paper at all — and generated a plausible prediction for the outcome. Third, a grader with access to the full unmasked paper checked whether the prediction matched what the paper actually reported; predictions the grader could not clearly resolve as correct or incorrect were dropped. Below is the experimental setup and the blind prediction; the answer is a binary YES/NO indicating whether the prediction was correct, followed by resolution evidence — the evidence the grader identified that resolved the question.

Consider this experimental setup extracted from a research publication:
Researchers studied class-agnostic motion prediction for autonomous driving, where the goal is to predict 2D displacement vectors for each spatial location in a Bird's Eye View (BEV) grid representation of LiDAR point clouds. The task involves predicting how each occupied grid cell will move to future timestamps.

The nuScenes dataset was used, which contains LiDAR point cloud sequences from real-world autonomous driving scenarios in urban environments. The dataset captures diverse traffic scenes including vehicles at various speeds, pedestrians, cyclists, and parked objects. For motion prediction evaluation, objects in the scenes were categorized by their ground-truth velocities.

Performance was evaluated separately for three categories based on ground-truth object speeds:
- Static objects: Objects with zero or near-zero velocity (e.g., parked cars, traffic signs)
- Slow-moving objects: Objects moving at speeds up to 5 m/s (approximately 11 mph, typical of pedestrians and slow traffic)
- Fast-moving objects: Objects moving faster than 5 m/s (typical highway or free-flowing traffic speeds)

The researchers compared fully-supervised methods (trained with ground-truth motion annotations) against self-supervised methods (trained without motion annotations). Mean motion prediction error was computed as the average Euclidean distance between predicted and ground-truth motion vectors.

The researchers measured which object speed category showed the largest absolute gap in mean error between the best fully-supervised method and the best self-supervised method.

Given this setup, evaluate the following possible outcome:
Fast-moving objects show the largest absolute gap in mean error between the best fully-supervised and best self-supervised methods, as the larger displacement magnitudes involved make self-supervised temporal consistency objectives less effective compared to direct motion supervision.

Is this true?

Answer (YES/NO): YES